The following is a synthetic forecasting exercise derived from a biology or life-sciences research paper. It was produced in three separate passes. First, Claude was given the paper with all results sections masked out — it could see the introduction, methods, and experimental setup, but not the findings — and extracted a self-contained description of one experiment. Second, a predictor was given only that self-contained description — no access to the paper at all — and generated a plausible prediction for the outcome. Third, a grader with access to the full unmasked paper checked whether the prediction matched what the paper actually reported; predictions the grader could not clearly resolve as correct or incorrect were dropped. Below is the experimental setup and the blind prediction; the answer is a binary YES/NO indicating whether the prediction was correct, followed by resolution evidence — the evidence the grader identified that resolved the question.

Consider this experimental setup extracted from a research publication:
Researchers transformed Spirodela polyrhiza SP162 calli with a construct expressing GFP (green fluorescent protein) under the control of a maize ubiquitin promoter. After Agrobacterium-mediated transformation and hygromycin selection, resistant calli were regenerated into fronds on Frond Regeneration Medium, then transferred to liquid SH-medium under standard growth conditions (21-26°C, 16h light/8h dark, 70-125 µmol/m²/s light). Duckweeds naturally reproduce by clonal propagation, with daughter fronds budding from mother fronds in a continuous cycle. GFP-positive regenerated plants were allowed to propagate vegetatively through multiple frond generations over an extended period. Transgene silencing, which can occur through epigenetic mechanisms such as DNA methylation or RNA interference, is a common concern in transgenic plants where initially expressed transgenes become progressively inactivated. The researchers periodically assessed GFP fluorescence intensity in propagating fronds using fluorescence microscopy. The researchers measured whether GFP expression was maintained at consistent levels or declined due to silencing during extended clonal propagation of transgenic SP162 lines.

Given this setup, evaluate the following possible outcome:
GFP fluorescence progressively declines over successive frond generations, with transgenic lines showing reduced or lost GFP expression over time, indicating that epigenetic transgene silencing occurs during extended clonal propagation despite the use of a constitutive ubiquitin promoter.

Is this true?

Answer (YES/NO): NO